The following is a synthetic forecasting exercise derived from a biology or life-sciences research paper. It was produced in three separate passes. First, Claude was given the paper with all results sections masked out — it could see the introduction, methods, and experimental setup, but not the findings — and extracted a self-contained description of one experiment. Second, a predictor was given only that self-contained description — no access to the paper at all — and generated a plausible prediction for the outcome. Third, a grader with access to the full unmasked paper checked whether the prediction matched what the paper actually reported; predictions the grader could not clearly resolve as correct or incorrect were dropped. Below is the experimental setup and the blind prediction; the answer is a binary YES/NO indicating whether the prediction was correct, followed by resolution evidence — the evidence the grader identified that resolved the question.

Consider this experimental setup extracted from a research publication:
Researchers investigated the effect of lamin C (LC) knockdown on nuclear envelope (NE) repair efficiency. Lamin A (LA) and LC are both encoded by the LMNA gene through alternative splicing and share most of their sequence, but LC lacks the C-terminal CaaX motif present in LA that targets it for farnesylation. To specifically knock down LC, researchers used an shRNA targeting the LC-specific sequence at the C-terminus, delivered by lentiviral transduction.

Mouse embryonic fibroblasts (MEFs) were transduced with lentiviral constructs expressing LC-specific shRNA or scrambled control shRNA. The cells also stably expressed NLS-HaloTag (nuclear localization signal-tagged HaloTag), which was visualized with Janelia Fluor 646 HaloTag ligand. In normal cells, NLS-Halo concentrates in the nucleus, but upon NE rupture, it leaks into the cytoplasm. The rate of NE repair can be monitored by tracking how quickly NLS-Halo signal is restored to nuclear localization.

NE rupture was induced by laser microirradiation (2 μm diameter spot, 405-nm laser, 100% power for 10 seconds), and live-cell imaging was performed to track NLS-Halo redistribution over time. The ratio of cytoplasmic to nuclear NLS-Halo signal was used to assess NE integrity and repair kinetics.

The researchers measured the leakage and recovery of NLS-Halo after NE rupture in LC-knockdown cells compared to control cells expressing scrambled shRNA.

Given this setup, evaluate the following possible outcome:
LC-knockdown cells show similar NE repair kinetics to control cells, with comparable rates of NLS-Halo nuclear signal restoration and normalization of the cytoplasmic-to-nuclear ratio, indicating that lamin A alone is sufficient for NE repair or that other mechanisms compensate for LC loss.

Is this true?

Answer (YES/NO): NO